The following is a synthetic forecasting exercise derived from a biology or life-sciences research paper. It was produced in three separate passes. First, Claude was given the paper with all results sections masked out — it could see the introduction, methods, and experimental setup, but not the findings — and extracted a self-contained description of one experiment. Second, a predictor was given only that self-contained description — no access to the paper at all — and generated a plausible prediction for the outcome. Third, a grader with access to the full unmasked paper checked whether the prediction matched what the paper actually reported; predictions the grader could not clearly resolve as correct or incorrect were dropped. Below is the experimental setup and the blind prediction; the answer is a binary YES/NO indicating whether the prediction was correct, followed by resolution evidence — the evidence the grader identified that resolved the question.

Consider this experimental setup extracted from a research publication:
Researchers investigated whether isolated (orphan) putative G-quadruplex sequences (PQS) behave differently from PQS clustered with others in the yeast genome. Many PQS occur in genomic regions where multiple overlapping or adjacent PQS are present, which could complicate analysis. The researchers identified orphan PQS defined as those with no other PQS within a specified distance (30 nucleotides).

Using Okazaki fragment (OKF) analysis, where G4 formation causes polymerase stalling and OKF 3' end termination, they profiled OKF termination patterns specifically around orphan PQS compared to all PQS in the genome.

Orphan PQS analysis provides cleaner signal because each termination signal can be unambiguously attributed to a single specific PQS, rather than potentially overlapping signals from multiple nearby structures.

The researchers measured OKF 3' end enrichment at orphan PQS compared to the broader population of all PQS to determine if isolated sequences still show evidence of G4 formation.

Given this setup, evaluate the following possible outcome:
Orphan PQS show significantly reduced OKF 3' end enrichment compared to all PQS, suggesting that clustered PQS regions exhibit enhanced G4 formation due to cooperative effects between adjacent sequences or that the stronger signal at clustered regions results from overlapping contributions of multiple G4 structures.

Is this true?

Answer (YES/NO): NO